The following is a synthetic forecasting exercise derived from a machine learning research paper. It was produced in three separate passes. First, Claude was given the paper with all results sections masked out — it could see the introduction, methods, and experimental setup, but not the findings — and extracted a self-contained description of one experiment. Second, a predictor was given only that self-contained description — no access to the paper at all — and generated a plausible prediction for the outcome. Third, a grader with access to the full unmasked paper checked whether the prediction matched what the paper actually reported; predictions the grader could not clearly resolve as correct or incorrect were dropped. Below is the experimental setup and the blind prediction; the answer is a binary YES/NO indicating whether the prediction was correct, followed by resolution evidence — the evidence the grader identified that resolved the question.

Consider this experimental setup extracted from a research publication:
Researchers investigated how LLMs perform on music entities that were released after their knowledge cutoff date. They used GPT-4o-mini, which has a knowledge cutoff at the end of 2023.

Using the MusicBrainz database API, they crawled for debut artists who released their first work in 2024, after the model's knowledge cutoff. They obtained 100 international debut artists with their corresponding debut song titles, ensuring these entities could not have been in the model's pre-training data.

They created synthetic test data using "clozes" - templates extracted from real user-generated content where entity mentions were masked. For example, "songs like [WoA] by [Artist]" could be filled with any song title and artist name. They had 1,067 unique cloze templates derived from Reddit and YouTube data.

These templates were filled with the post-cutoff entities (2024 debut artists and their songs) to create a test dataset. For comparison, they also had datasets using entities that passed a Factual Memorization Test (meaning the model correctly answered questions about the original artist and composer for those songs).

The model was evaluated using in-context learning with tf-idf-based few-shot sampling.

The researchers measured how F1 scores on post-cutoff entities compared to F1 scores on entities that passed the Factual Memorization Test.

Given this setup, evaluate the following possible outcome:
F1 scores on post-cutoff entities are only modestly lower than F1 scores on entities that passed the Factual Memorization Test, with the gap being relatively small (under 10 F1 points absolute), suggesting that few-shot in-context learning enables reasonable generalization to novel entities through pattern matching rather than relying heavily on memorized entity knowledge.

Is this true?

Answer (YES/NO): NO